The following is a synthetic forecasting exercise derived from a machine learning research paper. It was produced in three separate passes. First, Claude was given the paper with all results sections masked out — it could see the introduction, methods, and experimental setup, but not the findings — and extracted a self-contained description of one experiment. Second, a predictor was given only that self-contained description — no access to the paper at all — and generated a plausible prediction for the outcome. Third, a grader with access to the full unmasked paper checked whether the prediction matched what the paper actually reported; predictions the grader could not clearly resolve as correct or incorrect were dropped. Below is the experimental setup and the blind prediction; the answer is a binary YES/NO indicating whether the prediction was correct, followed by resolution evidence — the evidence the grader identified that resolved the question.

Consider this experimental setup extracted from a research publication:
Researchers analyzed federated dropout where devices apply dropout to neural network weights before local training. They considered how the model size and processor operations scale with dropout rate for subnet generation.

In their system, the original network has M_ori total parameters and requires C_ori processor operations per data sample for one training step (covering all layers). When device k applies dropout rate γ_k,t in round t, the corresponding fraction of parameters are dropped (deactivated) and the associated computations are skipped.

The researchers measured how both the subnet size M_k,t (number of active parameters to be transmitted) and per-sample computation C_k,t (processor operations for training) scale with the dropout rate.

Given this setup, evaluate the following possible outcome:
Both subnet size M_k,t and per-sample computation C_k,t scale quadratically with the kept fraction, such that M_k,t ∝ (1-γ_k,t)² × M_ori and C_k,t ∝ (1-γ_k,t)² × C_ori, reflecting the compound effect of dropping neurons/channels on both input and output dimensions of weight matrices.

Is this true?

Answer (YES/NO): NO